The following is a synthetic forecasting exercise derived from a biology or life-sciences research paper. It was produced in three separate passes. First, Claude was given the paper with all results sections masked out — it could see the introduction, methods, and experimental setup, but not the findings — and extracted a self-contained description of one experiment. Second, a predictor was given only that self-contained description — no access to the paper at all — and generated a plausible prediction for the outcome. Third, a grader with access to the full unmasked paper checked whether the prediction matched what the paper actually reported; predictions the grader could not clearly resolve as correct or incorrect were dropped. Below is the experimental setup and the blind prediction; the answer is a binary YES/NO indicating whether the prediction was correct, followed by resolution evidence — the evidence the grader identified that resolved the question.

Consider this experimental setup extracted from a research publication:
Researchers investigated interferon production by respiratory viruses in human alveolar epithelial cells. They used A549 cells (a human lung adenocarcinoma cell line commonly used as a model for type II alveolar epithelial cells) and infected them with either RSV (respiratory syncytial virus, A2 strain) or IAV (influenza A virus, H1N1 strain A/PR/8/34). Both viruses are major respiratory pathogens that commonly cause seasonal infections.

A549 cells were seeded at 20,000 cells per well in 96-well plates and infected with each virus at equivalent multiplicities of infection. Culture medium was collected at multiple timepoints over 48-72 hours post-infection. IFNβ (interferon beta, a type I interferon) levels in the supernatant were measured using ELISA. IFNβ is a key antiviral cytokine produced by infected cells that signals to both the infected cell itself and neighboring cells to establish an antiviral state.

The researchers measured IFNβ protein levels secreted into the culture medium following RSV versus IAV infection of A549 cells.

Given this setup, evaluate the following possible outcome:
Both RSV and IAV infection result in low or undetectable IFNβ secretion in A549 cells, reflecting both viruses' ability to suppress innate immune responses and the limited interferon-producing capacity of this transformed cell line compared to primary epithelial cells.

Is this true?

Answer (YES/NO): NO